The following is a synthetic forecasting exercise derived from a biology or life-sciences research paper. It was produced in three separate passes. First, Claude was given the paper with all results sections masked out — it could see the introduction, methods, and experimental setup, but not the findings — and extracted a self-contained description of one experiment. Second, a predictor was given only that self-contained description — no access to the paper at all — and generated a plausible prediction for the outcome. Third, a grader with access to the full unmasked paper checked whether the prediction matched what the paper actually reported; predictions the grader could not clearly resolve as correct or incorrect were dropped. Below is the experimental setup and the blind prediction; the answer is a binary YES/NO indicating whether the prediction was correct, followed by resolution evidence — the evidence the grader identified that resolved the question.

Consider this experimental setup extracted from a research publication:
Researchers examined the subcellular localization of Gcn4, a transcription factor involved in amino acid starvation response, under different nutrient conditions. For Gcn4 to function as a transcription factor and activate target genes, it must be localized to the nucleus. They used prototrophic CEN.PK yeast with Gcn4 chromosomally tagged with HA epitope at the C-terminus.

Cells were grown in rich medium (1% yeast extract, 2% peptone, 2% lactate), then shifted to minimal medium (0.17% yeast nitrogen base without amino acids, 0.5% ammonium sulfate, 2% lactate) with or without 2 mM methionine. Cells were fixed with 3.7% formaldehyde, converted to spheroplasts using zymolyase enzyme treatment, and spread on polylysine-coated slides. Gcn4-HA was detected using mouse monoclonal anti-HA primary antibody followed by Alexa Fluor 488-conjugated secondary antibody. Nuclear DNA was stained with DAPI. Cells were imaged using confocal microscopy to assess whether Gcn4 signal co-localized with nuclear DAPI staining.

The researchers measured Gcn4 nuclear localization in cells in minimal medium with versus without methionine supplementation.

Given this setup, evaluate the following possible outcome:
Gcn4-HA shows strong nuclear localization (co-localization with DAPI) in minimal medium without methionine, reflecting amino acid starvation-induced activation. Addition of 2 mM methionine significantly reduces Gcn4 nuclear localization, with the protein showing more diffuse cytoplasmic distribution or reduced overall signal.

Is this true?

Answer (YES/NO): NO